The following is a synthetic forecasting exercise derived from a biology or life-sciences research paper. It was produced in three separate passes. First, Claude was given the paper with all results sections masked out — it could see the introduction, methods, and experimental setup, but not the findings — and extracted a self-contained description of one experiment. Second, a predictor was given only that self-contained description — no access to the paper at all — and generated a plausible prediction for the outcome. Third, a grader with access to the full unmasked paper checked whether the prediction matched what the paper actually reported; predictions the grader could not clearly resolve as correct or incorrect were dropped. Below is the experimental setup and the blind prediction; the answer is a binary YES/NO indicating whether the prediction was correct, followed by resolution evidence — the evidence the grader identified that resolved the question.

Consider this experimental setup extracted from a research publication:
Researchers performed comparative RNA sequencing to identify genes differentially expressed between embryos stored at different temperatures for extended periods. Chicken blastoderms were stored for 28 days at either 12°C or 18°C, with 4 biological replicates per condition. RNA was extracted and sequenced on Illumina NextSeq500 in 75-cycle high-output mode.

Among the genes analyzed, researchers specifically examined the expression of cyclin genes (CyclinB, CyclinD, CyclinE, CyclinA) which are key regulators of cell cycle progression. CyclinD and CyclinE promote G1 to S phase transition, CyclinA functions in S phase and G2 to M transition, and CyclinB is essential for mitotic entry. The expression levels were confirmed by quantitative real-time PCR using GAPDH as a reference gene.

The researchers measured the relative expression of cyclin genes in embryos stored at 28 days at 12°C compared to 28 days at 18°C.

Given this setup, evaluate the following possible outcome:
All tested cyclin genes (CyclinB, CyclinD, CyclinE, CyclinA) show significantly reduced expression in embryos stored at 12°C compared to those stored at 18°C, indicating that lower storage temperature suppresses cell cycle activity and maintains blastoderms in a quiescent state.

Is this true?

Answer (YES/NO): NO